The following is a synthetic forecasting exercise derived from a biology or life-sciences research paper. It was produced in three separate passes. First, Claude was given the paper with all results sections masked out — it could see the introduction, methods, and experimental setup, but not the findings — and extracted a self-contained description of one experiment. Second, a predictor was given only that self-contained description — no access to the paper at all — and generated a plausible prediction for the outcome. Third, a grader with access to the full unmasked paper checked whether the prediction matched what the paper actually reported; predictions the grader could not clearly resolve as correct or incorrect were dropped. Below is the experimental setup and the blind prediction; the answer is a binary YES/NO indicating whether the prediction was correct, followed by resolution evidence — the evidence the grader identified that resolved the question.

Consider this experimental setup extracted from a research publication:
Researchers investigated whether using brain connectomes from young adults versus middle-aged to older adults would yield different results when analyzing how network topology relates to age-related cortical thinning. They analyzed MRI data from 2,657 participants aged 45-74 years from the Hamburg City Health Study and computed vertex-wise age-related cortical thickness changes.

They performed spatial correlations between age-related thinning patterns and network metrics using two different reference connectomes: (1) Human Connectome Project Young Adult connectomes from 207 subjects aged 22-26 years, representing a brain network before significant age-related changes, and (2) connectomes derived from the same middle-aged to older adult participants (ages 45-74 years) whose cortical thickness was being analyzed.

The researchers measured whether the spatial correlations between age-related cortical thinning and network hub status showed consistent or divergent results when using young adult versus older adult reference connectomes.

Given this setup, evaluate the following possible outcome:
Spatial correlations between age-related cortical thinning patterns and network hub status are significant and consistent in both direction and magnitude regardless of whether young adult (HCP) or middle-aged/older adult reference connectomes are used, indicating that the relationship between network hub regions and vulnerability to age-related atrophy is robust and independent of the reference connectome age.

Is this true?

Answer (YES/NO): YES